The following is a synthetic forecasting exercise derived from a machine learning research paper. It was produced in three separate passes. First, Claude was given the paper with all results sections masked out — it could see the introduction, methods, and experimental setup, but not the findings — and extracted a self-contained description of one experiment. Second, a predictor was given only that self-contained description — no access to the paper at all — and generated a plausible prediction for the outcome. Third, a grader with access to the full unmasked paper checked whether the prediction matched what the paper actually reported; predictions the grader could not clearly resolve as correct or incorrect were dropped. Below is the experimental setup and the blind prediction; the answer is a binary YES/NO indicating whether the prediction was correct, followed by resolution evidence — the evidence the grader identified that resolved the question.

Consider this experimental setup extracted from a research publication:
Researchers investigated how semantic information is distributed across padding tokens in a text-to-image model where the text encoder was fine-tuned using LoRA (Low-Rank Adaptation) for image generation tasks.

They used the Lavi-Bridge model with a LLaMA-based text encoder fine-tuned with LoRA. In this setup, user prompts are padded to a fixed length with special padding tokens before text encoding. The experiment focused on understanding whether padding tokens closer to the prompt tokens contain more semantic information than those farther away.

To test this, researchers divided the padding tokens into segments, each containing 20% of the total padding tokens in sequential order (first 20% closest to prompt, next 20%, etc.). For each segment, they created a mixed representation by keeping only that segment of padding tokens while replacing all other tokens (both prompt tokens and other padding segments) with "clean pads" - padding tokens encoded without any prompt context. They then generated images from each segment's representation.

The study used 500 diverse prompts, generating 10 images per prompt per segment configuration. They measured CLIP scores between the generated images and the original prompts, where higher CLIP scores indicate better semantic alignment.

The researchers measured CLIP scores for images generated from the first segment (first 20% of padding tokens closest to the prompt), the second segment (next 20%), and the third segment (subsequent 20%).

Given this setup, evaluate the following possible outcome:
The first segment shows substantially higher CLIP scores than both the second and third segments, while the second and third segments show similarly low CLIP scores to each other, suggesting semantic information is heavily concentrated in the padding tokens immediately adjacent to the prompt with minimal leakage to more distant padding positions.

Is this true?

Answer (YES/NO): NO